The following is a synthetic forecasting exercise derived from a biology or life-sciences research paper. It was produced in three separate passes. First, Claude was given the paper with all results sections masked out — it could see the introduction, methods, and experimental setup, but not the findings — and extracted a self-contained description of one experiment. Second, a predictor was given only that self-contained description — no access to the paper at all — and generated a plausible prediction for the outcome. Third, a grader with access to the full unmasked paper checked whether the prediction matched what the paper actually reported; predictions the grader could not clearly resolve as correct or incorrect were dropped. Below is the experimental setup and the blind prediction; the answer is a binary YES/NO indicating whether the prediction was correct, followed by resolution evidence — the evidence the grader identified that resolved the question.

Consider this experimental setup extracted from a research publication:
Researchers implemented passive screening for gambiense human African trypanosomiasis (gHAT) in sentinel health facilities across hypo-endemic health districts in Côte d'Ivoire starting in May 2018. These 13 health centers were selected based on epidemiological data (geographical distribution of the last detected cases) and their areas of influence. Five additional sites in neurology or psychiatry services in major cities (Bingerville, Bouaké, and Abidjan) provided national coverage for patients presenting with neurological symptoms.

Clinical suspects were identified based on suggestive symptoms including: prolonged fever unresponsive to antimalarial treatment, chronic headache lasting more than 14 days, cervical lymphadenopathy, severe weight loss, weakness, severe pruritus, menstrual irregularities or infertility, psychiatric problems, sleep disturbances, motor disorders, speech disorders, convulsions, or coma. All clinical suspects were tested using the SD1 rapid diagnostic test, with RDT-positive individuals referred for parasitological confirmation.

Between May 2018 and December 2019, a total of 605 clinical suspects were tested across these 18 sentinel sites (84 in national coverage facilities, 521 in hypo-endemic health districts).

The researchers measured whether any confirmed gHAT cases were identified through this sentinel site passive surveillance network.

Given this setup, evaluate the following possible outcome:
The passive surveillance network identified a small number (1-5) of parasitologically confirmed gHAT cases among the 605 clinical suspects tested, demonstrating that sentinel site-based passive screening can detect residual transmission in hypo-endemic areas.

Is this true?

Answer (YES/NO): NO